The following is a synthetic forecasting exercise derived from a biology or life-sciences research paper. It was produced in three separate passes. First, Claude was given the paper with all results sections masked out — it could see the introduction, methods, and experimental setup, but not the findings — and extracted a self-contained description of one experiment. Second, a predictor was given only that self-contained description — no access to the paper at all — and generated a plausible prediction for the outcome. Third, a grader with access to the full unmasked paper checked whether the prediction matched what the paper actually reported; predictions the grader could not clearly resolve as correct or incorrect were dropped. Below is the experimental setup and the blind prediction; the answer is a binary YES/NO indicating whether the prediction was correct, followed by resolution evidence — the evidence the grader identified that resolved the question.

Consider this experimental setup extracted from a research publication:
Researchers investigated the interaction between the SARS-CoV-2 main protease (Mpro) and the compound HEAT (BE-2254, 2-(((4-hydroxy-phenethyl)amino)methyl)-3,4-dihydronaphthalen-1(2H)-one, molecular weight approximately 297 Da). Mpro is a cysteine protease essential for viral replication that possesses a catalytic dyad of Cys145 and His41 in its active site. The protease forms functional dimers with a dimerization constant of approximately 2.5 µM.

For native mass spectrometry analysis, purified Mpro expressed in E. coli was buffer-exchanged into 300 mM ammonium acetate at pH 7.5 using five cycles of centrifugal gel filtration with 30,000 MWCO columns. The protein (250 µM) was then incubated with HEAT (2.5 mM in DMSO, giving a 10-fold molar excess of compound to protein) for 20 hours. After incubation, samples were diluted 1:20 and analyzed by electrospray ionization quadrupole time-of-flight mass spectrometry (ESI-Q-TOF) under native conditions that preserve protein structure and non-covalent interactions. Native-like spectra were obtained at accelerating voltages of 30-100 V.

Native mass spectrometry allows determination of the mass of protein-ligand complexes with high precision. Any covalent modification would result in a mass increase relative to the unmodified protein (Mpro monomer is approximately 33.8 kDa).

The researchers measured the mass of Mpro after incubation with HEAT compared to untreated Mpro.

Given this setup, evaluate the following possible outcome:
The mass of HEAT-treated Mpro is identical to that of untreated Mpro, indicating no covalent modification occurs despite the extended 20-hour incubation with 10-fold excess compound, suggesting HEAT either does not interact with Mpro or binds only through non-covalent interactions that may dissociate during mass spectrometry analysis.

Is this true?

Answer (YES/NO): NO